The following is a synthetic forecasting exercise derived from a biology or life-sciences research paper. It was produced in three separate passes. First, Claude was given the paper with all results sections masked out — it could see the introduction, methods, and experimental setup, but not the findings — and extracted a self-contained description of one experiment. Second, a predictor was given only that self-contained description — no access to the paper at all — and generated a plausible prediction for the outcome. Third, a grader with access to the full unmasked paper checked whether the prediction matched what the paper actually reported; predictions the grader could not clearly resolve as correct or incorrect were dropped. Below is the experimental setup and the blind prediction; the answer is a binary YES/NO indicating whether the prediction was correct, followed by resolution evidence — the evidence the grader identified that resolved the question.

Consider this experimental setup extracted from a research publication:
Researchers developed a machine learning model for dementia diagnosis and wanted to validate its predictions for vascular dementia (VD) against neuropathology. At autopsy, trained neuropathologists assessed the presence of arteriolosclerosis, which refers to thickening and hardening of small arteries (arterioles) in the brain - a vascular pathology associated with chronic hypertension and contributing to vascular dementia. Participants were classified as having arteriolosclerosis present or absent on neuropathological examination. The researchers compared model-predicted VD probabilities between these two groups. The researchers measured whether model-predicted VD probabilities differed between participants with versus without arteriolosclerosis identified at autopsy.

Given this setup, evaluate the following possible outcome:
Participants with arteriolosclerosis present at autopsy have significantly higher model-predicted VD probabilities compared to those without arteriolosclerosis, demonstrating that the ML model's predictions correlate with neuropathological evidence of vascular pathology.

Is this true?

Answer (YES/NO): YES